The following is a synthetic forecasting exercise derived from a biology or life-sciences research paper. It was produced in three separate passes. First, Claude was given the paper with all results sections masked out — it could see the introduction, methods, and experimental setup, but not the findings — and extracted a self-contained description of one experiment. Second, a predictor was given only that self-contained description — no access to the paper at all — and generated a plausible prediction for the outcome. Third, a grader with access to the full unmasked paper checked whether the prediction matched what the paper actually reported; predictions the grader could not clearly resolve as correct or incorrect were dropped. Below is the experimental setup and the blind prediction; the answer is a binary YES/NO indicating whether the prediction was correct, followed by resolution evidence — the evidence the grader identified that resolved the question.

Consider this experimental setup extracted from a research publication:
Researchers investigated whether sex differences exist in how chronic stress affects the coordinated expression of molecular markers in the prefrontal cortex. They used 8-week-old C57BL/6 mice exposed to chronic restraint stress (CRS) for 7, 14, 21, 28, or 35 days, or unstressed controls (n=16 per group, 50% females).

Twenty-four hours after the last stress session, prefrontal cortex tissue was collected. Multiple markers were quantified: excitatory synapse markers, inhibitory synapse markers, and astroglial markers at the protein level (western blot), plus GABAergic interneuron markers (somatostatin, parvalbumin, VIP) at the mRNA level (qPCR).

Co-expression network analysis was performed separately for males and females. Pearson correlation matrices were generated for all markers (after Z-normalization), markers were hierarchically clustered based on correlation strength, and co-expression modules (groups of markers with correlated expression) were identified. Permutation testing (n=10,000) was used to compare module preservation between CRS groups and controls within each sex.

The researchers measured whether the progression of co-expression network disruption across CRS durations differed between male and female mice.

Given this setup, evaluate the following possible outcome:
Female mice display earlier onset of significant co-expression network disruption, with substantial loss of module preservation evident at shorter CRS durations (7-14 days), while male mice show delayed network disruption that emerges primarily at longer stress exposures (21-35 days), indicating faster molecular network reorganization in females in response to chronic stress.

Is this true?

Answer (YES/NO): NO